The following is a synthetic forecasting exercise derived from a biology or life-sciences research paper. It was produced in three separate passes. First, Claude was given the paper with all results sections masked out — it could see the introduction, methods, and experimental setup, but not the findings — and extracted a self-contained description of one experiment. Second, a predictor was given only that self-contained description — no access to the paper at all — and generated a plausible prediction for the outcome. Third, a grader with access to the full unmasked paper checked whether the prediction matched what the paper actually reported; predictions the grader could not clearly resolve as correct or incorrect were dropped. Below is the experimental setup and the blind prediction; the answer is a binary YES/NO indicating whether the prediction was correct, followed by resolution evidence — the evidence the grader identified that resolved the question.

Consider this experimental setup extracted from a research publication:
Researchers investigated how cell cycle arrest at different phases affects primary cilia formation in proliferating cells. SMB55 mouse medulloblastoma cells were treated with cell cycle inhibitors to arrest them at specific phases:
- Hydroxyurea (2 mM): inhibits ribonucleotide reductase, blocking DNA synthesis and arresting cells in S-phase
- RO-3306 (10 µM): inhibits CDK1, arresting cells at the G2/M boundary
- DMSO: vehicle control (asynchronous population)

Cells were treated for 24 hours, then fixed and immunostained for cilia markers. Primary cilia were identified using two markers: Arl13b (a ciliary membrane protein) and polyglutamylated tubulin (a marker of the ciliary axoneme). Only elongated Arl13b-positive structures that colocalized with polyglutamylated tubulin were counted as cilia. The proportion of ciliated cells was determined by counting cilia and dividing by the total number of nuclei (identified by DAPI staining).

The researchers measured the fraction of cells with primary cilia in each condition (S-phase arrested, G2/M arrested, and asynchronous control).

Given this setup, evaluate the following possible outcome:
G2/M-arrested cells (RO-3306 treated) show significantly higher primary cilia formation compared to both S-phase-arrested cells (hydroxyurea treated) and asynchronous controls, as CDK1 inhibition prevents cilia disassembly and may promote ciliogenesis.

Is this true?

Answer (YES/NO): NO